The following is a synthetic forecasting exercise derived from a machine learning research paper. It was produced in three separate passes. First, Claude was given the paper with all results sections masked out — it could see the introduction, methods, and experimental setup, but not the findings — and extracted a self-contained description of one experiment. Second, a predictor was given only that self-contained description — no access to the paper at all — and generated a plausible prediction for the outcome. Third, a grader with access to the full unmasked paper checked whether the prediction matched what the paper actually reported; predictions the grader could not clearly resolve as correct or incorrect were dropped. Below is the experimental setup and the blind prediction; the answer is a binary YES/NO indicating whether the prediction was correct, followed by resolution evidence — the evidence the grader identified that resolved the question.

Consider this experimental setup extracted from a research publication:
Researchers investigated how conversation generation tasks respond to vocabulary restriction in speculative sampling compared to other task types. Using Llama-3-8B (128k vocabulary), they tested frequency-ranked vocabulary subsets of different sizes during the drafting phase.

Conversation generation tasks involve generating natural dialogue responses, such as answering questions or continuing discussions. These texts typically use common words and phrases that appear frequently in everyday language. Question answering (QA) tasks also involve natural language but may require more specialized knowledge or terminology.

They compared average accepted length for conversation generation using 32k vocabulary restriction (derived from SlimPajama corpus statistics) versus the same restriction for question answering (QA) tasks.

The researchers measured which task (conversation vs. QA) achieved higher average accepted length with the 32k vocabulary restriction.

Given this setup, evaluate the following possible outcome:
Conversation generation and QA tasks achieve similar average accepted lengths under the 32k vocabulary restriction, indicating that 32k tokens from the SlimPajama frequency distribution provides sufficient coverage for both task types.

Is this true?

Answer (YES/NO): NO